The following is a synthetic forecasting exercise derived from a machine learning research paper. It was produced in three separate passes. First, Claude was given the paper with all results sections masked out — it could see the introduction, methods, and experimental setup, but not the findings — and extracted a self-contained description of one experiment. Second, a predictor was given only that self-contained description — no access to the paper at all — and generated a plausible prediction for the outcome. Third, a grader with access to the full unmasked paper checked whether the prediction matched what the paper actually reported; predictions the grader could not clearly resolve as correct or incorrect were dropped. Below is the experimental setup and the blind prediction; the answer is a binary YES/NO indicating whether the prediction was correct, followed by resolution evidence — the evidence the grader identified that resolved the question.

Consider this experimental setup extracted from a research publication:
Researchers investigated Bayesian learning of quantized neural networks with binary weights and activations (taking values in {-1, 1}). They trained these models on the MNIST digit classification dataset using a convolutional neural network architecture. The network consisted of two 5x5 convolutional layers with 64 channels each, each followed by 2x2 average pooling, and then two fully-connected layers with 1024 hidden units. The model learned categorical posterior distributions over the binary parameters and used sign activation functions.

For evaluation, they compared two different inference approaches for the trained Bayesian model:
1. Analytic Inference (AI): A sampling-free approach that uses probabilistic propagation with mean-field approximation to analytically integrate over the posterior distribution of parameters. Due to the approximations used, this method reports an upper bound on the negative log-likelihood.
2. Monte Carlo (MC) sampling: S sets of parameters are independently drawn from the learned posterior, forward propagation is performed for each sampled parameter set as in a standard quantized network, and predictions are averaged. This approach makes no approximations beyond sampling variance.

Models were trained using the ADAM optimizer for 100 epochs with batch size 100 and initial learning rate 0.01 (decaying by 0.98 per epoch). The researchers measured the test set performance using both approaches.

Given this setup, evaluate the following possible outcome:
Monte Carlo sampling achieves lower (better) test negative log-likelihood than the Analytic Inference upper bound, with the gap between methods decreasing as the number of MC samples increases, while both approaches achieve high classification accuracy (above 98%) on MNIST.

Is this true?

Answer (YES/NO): YES